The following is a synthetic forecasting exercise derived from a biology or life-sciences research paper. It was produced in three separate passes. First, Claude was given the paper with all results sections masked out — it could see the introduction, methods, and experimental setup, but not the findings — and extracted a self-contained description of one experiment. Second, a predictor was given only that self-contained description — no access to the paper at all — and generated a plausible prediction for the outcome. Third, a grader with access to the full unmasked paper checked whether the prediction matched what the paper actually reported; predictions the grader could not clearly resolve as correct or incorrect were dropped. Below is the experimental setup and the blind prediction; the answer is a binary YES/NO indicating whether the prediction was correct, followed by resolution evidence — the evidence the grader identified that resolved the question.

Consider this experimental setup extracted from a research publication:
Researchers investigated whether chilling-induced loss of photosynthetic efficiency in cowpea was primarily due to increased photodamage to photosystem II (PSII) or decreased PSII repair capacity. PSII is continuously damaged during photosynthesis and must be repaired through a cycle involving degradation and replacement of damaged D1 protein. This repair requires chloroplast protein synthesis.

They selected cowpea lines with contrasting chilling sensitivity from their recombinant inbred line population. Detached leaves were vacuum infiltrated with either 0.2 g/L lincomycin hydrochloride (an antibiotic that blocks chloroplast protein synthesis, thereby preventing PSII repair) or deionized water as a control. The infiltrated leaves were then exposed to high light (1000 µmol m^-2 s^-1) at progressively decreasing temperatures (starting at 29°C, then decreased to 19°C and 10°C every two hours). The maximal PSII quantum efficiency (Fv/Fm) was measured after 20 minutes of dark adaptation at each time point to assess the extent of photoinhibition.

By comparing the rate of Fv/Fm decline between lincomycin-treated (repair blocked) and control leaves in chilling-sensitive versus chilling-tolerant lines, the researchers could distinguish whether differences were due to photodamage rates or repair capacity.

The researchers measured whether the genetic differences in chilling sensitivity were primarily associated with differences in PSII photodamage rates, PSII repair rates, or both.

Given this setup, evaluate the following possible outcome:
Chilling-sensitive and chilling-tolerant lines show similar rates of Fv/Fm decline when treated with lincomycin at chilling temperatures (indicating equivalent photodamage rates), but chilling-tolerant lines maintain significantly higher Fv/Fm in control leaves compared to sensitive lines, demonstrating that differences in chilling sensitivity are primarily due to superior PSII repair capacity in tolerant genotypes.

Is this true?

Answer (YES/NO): NO